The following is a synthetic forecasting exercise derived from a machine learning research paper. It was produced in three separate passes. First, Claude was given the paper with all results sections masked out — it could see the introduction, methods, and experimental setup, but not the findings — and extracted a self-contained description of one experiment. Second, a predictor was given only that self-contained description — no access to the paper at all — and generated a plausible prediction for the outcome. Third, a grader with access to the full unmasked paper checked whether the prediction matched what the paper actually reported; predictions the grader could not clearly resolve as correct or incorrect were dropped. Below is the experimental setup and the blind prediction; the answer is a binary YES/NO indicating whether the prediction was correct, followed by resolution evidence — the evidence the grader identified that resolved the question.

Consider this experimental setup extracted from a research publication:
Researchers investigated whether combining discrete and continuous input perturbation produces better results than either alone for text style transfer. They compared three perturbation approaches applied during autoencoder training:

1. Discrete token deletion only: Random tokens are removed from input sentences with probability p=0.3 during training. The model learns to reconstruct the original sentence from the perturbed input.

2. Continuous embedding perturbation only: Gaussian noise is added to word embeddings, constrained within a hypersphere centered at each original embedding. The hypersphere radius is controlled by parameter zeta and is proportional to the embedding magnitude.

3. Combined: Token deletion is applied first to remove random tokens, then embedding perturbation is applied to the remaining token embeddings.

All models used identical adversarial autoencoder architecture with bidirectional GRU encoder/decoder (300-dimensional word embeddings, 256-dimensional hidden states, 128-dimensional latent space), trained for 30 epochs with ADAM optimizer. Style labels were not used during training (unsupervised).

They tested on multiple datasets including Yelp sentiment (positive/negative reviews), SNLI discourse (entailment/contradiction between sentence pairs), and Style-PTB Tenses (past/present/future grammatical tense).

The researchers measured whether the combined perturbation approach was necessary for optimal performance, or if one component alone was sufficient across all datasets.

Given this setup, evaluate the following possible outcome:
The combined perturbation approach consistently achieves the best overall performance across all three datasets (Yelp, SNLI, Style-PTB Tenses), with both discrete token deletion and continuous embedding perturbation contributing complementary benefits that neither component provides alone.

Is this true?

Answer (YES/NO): NO